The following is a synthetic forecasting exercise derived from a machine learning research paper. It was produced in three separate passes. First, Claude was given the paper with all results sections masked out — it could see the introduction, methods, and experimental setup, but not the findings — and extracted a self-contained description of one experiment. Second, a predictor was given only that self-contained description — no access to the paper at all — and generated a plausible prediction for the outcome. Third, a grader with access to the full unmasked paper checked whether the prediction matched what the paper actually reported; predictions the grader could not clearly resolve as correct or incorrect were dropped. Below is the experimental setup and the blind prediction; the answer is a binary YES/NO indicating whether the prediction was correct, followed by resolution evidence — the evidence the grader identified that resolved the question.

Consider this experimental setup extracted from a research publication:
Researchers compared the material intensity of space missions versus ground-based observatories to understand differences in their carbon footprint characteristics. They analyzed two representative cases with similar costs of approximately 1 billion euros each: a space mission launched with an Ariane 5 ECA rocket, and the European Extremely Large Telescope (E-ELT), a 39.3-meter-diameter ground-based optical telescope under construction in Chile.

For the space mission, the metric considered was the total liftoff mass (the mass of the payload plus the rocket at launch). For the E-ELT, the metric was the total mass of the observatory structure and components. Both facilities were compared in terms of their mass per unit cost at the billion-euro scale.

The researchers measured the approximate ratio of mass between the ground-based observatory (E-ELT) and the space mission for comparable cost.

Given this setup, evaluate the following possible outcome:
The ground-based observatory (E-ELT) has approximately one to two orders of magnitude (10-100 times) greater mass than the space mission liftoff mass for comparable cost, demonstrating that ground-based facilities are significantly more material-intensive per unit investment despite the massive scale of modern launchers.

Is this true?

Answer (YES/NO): YES